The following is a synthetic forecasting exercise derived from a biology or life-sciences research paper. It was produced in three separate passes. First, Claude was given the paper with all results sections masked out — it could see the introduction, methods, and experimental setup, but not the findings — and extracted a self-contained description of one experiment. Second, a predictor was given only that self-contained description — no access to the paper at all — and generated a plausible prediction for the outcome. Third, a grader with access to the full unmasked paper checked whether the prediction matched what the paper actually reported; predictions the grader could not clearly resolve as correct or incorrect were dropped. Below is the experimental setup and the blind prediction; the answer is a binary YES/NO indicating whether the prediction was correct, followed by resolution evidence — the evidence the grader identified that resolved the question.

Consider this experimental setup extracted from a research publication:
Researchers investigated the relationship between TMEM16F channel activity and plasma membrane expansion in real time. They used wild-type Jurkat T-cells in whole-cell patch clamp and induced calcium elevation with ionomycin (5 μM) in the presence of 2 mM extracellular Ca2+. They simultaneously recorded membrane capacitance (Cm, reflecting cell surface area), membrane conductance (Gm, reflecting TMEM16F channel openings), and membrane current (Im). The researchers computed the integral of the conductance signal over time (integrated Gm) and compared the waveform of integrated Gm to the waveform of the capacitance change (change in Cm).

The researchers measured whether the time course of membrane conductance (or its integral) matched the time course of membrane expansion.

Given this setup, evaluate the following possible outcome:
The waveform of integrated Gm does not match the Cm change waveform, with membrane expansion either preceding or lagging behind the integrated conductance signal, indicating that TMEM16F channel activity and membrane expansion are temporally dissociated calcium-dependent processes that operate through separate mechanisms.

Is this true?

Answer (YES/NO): NO